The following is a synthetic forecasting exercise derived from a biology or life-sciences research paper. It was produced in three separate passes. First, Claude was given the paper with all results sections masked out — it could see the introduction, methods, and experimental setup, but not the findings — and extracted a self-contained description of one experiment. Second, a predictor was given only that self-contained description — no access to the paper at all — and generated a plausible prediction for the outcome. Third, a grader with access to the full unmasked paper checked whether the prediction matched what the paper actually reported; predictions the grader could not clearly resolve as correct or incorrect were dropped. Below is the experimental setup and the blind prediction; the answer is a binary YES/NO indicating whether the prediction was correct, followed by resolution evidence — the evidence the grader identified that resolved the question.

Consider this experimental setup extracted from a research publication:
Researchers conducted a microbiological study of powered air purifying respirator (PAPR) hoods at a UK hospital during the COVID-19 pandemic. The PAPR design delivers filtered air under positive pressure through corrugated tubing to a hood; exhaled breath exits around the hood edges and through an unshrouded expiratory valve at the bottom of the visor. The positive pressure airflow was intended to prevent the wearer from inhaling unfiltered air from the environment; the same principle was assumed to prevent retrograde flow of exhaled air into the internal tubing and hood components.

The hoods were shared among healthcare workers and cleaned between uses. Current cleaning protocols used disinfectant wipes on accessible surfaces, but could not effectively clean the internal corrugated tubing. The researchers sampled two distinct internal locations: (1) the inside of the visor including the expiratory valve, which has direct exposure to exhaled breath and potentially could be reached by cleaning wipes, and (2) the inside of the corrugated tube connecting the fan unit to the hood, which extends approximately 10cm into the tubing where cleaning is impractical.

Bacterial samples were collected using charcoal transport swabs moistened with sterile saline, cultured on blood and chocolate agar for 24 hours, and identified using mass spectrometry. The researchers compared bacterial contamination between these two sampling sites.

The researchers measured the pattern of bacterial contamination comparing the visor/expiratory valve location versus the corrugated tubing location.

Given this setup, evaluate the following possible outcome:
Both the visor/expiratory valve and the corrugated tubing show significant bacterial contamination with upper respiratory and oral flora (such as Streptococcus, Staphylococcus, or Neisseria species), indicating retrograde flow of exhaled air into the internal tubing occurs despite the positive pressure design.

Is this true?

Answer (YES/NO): NO